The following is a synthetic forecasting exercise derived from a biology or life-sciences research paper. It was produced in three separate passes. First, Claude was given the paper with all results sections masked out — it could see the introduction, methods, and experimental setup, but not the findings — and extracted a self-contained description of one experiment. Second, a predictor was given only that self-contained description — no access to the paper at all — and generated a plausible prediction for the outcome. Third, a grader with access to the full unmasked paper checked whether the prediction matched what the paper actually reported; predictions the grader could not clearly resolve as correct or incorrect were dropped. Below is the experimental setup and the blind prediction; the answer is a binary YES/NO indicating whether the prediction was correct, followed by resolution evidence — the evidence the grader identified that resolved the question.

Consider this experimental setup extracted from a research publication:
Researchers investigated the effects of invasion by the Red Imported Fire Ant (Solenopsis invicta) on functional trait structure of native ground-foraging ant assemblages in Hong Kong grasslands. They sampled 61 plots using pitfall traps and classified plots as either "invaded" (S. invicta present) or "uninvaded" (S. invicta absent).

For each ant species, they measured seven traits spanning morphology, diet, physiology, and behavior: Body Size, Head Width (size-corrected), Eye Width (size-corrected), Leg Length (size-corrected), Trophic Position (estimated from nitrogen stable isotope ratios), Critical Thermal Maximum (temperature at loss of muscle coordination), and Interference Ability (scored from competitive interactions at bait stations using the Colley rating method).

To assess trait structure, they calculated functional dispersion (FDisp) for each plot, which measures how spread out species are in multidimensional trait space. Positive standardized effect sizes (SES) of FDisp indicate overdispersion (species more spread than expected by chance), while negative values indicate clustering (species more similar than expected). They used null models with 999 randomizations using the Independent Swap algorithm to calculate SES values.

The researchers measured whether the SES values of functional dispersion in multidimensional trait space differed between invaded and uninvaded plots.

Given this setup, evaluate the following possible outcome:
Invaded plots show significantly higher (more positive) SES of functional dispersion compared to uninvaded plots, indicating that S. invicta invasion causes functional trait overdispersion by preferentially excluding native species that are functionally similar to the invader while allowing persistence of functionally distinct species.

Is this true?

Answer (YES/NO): NO